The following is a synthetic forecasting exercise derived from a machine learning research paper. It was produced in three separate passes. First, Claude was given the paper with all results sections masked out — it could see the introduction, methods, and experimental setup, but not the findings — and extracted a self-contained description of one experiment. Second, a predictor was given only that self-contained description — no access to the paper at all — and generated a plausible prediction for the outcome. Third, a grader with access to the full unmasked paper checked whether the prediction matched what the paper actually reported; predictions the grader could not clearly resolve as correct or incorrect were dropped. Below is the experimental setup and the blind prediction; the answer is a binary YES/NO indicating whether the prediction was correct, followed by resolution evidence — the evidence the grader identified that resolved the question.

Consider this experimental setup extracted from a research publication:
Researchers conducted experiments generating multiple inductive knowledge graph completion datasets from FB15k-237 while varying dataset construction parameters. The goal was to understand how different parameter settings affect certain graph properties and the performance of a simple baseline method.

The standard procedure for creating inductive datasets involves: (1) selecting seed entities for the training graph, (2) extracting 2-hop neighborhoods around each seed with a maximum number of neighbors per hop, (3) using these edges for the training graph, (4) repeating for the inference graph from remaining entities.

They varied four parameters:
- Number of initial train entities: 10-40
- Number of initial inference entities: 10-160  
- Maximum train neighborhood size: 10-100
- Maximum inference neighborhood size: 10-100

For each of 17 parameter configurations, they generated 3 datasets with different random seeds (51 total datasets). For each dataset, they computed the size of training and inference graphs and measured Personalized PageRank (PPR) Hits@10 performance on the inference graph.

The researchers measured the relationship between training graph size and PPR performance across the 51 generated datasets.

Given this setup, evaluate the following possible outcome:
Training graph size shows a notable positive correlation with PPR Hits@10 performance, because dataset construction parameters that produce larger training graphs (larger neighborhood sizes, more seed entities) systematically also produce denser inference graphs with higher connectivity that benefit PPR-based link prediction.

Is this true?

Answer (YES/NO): NO